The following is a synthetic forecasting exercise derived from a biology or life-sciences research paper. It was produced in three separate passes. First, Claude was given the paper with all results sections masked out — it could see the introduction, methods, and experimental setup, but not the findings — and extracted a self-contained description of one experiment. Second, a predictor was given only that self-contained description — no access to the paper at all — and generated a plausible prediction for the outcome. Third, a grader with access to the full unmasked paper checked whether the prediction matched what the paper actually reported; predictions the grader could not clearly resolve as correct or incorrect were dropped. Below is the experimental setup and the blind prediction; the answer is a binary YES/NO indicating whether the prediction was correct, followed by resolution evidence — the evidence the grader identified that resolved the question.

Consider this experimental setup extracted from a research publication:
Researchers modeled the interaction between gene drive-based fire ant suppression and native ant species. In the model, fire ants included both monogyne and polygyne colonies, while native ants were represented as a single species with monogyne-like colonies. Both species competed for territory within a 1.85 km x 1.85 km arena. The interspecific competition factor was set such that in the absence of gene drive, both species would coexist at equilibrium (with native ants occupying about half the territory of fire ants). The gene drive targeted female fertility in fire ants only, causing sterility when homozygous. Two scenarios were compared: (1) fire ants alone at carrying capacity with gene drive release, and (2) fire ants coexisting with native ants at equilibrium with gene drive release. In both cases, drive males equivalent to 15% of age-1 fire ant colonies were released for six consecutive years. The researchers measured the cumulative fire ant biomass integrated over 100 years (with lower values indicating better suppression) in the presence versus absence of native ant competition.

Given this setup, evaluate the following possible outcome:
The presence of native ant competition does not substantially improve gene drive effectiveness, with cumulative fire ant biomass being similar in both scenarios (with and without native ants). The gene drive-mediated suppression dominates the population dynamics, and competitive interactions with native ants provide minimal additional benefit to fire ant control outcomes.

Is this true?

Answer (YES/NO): NO